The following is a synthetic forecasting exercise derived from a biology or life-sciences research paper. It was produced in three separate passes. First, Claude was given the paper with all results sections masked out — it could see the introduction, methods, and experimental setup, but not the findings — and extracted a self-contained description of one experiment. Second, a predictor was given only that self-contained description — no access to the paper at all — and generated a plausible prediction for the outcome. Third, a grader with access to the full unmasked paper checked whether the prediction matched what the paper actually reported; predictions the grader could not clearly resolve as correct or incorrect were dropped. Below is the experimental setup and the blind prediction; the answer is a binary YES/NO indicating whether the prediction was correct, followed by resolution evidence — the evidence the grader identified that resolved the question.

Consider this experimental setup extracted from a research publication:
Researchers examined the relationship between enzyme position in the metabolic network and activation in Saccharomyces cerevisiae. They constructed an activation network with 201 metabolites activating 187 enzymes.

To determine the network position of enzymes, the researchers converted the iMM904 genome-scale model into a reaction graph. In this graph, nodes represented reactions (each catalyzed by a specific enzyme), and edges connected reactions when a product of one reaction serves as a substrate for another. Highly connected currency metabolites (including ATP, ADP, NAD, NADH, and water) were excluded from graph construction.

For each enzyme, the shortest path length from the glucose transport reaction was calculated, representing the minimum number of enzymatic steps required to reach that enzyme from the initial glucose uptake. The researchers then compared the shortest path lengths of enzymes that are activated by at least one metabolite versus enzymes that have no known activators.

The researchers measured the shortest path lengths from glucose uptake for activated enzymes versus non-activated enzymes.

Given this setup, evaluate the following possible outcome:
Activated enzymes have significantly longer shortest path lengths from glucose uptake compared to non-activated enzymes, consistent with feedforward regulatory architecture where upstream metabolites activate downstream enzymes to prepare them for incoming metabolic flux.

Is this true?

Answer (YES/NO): NO